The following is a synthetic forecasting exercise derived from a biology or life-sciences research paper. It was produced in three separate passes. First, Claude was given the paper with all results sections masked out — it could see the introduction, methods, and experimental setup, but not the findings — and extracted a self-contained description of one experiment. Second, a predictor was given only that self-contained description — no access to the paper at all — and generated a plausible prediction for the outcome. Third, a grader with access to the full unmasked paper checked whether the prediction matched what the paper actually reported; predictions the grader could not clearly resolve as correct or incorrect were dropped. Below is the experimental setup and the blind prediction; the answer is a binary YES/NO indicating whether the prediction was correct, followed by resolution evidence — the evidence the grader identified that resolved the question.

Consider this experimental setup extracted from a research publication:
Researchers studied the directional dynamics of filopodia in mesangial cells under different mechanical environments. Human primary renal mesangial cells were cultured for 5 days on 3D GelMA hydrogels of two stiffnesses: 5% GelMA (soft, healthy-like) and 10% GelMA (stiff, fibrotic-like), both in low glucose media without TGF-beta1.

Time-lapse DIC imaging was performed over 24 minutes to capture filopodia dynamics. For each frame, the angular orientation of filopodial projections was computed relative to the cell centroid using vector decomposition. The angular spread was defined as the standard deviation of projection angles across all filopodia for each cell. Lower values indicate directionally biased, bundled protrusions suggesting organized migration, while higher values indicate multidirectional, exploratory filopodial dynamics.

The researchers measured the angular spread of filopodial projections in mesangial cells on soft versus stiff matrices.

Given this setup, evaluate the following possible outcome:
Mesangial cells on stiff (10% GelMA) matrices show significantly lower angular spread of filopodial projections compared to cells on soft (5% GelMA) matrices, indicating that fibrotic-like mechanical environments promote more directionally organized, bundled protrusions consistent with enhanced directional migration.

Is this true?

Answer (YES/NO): YES